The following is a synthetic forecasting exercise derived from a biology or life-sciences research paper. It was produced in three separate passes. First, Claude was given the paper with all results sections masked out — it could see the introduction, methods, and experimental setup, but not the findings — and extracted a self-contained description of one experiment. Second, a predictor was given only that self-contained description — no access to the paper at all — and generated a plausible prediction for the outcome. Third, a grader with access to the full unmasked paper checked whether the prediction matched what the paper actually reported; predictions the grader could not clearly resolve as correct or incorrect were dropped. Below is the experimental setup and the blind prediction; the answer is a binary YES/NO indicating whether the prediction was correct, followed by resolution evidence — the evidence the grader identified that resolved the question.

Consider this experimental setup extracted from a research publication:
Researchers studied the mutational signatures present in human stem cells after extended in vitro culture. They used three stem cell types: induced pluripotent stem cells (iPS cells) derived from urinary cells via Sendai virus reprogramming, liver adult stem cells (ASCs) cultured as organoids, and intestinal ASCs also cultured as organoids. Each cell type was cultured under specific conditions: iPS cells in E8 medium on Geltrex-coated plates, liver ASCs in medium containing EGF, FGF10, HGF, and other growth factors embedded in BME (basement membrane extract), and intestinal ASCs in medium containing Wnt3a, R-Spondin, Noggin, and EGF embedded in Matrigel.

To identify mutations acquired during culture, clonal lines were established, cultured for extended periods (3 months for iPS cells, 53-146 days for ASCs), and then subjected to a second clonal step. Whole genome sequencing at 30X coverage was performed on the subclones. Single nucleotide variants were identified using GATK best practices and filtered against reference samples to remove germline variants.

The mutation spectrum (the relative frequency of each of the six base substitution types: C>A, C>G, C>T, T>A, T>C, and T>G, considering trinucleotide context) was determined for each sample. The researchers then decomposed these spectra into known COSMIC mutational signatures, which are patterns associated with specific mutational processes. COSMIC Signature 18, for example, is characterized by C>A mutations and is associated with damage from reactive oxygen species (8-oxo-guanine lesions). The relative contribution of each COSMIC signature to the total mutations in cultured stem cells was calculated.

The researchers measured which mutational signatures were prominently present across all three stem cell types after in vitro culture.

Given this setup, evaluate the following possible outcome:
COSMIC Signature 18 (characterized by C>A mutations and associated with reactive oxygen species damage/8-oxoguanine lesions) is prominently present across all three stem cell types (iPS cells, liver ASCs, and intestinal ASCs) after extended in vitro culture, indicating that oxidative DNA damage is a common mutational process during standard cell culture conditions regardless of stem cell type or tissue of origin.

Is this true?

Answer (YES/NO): YES